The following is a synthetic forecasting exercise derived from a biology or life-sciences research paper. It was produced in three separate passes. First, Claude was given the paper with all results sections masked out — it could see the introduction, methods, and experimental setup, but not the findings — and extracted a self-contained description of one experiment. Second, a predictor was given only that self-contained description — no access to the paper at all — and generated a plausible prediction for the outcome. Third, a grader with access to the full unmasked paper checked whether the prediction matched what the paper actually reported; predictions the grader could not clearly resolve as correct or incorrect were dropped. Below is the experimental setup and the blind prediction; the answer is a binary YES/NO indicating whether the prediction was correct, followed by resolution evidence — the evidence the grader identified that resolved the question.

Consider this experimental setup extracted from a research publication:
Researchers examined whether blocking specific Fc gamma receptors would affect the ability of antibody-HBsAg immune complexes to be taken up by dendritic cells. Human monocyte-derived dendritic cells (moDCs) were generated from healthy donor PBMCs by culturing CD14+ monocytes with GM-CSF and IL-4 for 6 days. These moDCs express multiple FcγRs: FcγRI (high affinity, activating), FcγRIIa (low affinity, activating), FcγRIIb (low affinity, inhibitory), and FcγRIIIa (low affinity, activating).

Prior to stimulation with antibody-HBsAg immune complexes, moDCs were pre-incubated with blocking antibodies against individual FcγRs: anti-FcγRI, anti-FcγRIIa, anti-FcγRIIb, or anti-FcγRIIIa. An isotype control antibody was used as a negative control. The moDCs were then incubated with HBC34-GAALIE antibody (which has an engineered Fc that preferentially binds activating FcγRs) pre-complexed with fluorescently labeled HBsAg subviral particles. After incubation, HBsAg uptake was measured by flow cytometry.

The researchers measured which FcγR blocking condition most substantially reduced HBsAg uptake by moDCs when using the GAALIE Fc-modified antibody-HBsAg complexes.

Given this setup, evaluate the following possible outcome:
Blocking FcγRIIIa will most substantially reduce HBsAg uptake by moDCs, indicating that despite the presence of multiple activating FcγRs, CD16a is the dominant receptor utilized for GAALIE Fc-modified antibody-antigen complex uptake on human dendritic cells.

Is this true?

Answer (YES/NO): NO